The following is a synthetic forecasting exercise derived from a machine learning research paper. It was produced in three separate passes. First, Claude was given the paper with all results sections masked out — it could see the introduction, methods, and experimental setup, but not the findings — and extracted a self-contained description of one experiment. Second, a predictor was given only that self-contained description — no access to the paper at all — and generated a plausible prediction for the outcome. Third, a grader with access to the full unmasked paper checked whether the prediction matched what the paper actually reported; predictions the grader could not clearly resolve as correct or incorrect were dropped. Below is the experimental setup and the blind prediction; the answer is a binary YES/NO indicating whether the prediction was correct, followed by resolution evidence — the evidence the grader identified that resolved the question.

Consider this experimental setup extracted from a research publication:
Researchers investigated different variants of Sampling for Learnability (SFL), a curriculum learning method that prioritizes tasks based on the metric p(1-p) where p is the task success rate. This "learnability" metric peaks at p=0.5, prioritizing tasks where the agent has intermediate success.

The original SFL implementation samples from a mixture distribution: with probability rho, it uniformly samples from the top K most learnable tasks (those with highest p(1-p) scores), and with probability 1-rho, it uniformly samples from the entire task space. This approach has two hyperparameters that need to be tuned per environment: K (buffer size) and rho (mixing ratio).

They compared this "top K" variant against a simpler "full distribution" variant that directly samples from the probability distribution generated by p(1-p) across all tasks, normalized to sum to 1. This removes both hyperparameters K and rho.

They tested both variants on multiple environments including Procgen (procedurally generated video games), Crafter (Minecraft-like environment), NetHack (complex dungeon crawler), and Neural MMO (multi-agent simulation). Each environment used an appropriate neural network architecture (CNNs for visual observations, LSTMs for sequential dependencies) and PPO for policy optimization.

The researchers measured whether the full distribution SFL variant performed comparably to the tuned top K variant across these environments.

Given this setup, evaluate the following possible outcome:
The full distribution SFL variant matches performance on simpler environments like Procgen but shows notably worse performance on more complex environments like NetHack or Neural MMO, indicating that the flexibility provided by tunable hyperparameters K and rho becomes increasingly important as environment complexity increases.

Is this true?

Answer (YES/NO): NO